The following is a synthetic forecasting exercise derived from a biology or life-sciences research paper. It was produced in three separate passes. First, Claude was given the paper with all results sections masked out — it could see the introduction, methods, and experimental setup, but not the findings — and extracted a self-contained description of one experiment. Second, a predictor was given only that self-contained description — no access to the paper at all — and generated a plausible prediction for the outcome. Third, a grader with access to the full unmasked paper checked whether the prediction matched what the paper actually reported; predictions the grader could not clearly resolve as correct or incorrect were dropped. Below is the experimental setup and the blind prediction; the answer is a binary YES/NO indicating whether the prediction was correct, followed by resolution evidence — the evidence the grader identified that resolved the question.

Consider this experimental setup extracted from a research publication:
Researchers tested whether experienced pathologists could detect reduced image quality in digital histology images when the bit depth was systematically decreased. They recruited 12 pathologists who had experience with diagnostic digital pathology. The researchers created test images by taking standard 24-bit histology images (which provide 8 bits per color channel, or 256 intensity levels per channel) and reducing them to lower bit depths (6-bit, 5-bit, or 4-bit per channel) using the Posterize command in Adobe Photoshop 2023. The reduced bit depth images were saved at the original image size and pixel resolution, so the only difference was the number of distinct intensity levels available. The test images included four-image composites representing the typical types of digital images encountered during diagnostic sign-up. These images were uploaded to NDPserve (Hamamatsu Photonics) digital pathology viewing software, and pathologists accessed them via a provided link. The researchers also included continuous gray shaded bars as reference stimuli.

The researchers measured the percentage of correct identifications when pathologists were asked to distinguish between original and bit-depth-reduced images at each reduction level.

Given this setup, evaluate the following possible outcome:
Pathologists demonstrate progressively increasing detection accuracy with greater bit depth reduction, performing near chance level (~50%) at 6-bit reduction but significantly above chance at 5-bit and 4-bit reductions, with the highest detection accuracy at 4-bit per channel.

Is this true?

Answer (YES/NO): NO